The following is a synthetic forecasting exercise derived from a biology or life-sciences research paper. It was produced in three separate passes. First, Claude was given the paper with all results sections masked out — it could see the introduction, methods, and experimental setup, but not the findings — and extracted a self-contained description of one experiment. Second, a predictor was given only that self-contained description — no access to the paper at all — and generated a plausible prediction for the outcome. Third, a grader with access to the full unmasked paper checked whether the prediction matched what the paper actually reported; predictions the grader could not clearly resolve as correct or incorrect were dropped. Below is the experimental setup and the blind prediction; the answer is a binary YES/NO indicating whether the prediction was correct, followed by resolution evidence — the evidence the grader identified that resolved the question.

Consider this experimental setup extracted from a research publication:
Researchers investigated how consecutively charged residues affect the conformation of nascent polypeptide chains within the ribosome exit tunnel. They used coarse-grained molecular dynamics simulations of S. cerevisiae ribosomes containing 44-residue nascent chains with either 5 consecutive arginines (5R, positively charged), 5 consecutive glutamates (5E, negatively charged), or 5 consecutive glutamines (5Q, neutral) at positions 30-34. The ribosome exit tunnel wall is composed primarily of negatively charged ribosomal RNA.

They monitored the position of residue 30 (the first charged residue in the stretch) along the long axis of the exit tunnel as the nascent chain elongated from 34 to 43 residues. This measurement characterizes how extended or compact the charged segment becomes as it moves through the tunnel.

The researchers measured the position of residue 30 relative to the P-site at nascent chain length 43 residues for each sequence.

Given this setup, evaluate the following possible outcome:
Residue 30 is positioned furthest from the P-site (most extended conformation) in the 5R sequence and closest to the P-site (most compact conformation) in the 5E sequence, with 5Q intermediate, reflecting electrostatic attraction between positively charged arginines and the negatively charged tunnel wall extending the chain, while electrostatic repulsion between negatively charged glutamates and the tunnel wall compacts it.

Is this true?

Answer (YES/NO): NO